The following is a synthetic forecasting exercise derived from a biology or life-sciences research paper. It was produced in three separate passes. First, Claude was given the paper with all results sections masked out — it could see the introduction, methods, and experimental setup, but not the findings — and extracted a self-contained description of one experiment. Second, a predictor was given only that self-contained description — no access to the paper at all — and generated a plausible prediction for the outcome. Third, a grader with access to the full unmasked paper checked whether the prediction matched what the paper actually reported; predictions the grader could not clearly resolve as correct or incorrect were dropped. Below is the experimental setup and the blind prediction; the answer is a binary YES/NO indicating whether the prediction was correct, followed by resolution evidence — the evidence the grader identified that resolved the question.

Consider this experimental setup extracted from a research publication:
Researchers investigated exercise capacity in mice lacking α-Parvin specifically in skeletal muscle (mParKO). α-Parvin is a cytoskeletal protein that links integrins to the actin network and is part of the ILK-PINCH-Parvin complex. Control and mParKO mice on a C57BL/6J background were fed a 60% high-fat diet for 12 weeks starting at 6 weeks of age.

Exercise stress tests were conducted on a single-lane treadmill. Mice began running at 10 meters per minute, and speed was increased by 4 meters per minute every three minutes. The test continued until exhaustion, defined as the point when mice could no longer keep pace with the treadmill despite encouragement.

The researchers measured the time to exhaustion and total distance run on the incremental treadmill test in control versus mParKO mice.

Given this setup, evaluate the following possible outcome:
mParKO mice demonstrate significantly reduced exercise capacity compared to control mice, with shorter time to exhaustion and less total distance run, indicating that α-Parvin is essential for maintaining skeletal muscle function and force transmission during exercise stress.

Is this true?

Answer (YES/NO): YES